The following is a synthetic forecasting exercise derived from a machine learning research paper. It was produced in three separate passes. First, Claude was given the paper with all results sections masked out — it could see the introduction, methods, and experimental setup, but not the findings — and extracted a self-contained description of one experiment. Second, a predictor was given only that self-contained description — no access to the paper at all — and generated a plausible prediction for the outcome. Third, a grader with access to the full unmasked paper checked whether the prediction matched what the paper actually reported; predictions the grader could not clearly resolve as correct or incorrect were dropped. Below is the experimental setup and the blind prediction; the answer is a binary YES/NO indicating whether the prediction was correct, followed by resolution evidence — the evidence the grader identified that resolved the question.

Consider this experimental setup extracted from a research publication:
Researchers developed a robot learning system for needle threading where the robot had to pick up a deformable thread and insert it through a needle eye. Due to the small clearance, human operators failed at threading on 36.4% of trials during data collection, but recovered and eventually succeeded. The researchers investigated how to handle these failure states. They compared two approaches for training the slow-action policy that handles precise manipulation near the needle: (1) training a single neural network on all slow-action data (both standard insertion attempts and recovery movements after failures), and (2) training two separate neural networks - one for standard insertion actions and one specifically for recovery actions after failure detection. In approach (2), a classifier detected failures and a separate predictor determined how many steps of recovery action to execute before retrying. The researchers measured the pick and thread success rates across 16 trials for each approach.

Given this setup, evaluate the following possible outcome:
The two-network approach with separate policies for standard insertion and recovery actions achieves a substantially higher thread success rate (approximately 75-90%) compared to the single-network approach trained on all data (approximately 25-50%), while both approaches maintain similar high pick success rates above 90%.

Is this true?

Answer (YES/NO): YES